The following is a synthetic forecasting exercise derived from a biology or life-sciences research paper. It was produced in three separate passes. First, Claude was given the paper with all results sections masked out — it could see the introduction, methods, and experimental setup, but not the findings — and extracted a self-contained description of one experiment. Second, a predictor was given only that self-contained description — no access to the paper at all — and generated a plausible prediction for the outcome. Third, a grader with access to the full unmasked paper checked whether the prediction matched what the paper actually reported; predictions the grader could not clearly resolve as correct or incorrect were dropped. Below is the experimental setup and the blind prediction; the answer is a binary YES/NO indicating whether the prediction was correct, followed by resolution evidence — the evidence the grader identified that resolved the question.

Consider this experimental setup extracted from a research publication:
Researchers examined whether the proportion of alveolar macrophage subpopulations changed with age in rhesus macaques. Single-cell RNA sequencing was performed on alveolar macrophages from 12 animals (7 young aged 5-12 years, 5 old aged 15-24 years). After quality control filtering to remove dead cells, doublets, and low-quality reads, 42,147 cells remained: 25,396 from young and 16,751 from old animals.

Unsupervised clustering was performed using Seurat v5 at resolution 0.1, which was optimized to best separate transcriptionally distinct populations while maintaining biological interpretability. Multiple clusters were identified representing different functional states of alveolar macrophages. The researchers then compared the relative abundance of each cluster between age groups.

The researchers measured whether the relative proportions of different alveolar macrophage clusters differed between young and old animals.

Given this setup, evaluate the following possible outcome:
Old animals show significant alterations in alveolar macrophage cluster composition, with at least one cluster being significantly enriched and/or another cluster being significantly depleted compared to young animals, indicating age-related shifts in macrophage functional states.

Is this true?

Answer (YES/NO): NO